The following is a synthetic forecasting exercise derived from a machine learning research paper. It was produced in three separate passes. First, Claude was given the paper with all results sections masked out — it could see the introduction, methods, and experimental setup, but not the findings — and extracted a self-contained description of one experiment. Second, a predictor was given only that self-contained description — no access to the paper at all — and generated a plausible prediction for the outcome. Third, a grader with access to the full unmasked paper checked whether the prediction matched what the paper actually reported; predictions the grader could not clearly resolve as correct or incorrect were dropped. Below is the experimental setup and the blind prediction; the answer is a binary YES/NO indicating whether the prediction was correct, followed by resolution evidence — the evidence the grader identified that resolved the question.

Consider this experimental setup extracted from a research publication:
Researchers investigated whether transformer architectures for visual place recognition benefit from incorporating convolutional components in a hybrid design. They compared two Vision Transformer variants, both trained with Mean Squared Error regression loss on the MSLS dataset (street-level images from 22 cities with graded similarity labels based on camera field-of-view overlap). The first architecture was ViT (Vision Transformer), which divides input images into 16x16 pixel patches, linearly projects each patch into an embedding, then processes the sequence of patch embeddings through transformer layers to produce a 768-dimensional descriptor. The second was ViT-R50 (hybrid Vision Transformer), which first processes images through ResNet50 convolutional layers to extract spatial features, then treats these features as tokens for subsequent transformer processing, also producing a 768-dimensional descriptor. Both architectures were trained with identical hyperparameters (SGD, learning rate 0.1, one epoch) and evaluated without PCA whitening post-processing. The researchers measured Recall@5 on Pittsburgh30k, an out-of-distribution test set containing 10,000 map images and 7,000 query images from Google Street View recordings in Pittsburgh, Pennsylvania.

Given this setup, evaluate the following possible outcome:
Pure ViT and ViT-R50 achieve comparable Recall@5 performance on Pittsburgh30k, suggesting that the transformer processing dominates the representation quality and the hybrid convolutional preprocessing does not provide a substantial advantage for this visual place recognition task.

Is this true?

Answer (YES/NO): YES